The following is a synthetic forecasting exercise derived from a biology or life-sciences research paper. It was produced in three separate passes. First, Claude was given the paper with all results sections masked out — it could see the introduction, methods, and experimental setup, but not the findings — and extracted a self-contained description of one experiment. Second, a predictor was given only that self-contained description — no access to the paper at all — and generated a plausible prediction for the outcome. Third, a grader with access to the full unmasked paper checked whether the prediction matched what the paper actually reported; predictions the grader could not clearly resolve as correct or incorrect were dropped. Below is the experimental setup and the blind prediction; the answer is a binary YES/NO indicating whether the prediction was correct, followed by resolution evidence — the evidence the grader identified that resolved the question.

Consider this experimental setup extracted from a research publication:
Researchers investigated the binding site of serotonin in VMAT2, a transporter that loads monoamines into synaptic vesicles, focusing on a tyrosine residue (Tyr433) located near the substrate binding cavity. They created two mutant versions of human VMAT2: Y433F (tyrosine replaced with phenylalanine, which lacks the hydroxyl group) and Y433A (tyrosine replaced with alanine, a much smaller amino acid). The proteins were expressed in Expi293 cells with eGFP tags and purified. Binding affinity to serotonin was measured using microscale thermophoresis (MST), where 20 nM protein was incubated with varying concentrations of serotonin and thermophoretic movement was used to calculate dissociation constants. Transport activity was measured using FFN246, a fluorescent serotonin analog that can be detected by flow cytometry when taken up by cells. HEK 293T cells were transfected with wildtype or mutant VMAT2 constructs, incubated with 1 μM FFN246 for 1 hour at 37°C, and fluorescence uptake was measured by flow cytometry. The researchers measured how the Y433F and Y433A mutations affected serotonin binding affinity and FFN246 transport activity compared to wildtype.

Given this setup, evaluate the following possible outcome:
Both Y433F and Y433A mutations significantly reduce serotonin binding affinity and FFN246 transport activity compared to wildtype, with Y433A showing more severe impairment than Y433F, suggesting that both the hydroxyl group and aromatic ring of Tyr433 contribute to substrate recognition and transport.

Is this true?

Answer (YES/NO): NO